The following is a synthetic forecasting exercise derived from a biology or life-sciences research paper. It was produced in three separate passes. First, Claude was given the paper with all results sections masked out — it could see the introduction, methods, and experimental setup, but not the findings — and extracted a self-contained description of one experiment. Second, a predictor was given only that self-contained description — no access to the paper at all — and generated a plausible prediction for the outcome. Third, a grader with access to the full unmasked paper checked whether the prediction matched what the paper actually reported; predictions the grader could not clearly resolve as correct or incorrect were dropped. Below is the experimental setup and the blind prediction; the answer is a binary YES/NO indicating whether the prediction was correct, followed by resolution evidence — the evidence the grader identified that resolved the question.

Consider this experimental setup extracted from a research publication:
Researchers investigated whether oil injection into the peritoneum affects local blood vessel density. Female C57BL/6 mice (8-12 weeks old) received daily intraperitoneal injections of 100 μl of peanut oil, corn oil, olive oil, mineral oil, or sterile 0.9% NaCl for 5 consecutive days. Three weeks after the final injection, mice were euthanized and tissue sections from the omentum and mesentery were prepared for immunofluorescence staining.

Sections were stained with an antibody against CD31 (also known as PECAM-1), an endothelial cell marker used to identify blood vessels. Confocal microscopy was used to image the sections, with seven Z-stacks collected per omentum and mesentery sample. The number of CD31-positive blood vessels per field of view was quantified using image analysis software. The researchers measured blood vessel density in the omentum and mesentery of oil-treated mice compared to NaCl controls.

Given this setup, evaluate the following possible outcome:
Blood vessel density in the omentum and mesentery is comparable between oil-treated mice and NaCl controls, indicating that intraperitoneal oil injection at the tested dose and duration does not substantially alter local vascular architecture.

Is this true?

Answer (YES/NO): NO